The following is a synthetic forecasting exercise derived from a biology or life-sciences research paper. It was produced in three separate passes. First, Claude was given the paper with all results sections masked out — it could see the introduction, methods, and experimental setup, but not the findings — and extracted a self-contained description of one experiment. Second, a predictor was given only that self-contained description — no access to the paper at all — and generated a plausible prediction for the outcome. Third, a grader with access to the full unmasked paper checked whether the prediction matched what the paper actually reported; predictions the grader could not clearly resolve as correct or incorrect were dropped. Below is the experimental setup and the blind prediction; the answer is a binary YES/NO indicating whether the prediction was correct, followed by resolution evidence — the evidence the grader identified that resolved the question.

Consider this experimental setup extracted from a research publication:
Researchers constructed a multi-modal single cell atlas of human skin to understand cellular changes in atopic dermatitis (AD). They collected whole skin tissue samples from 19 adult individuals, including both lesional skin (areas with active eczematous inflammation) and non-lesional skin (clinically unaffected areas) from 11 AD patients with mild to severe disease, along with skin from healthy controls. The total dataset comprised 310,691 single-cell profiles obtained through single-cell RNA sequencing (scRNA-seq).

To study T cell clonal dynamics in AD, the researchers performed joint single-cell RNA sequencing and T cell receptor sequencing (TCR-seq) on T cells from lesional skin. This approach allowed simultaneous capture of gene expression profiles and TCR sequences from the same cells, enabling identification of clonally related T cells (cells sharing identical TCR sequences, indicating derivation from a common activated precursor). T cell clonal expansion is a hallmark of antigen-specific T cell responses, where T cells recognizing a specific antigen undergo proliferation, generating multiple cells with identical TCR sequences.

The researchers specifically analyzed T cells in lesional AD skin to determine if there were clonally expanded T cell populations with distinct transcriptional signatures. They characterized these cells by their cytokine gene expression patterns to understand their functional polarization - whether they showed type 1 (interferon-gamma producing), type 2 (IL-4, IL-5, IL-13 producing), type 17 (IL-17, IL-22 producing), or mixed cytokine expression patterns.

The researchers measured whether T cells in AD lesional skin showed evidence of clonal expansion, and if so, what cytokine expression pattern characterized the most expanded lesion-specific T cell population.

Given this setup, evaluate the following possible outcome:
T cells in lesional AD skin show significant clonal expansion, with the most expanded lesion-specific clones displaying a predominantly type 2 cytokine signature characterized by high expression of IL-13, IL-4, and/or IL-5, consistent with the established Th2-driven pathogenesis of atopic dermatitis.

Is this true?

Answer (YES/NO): NO